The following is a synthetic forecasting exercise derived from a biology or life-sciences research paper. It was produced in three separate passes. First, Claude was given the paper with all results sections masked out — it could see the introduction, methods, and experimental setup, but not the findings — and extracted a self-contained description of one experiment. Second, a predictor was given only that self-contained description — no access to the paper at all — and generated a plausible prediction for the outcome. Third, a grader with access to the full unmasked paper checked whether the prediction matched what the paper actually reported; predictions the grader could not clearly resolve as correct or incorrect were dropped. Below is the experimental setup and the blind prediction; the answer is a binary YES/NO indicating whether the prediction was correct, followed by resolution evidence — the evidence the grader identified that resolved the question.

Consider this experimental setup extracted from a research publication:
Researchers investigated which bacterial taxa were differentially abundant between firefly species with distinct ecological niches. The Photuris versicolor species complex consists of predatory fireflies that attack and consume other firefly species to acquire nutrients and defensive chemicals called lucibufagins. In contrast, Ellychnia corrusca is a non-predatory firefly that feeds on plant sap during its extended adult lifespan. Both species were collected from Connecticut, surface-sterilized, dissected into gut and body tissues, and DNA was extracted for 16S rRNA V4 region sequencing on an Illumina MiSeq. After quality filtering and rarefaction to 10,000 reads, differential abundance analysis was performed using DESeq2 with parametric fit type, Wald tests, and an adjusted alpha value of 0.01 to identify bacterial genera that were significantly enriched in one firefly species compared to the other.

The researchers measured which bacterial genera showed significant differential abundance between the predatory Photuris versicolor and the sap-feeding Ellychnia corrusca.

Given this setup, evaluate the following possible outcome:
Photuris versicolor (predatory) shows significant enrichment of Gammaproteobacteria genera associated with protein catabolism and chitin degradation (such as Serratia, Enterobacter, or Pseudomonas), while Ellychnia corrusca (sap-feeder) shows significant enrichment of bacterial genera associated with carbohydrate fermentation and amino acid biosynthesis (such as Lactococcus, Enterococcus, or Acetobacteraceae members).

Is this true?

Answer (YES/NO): NO